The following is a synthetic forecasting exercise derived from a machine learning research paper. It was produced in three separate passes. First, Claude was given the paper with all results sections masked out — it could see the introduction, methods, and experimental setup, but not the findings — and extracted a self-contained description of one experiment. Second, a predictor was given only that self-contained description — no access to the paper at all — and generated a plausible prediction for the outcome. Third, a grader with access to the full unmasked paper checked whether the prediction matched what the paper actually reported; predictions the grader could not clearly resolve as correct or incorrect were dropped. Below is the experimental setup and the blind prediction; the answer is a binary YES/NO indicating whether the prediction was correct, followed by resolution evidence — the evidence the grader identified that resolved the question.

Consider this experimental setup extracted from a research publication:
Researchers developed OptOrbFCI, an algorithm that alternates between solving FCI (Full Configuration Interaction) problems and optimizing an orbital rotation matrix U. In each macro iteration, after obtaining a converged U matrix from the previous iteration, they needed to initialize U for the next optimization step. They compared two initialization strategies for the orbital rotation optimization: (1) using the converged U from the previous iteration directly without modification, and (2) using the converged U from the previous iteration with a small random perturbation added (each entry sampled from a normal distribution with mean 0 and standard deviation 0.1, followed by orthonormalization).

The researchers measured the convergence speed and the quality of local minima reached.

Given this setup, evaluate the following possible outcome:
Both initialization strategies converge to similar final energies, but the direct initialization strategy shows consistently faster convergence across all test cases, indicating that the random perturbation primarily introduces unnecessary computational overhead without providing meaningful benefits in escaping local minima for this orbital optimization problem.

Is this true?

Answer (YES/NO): NO